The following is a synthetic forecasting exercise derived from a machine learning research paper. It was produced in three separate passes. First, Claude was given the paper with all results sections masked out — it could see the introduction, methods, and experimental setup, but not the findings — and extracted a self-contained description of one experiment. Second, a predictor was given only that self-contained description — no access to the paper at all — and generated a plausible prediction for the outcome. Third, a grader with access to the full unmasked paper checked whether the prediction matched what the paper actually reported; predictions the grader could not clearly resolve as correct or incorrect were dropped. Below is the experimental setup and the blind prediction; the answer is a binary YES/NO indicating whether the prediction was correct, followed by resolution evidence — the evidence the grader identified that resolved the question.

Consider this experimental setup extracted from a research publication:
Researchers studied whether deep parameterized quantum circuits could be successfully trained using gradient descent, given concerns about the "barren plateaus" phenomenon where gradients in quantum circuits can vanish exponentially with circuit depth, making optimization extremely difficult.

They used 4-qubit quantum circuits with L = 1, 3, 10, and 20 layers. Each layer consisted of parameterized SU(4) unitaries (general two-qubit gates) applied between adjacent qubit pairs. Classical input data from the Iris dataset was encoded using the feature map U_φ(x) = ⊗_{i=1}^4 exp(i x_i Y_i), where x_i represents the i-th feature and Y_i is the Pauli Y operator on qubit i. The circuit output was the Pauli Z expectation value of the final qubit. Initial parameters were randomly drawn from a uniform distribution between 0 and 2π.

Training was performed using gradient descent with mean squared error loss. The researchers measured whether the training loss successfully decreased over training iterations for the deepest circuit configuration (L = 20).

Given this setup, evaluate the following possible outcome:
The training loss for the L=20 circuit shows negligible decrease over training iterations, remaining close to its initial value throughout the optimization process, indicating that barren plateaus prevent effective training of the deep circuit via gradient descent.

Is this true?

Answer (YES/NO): NO